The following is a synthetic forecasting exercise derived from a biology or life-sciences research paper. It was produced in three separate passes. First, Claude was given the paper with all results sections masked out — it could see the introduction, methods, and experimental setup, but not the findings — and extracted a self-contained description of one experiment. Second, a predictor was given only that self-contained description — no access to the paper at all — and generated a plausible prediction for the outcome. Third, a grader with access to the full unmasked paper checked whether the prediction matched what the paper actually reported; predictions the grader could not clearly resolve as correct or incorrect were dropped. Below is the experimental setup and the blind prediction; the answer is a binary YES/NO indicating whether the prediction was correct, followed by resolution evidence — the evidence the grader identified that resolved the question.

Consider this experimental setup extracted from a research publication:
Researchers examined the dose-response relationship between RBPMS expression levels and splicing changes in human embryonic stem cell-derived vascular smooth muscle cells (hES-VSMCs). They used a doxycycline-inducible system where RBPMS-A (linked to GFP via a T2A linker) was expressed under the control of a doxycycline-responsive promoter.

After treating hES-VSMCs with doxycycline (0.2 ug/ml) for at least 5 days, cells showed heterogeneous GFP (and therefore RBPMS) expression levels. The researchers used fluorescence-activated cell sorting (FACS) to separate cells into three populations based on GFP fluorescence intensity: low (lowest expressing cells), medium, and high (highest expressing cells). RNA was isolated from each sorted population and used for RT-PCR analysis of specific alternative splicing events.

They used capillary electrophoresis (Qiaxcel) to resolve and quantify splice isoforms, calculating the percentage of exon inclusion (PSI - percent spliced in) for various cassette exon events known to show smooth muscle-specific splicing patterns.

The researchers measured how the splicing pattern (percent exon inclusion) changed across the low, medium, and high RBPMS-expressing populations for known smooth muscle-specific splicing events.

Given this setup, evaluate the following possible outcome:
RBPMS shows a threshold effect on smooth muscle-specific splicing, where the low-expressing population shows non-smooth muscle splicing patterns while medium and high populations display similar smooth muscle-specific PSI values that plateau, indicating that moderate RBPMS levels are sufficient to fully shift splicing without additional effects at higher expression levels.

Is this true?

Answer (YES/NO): NO